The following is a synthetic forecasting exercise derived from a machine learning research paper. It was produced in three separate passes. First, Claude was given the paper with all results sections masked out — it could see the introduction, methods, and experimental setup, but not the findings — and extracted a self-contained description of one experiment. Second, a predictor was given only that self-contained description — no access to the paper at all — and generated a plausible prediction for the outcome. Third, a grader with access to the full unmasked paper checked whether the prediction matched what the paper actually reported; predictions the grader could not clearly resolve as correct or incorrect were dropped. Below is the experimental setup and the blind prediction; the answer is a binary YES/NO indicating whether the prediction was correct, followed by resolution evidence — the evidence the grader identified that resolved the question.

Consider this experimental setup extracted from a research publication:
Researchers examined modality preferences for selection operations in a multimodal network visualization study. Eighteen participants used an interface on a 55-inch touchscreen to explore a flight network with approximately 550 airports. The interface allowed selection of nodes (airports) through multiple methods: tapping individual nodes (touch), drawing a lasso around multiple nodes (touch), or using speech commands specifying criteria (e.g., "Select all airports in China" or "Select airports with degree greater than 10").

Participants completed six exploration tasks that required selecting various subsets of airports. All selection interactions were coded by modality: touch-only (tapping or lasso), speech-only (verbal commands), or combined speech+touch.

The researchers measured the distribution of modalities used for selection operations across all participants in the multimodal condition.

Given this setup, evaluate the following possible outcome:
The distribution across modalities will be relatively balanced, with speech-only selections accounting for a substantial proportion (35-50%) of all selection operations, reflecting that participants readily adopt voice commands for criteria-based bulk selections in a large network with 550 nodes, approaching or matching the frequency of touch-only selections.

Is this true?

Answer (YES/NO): NO